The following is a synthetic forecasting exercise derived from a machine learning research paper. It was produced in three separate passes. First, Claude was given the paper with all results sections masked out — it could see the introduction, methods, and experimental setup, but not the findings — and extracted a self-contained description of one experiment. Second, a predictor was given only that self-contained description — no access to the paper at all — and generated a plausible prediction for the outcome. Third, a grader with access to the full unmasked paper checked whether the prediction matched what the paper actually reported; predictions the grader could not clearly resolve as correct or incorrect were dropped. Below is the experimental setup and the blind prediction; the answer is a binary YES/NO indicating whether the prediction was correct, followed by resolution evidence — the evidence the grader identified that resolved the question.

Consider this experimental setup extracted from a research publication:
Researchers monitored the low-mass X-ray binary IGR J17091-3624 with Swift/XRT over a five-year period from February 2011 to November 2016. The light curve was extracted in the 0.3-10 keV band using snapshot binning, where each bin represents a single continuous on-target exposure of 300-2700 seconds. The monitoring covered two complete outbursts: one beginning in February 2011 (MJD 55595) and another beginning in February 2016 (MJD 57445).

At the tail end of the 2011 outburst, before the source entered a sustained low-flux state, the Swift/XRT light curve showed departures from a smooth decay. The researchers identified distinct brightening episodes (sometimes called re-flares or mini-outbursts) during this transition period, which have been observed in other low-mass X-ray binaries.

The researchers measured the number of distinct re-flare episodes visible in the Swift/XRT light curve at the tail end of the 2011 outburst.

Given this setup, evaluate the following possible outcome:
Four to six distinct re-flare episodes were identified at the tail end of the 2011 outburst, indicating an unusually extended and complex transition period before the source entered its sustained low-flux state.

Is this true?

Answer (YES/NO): YES